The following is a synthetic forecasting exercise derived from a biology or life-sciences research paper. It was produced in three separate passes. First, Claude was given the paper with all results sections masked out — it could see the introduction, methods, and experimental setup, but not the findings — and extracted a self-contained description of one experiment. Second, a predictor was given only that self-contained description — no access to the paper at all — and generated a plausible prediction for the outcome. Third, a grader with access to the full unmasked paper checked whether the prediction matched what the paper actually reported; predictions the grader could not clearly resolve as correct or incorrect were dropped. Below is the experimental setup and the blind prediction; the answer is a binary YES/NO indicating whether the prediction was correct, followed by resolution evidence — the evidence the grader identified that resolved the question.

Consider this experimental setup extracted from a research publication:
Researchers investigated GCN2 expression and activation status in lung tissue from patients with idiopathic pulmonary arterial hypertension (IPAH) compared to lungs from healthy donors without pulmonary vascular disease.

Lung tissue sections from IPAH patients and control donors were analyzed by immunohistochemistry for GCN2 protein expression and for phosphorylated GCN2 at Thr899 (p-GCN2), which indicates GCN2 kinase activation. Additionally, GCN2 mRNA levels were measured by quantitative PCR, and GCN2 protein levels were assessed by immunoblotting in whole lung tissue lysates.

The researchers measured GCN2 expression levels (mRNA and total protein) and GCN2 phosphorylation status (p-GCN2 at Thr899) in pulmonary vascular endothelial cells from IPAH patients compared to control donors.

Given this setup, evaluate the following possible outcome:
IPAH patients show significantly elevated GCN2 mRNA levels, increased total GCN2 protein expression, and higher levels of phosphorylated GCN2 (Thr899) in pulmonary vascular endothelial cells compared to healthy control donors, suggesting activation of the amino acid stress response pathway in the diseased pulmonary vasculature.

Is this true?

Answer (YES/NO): NO